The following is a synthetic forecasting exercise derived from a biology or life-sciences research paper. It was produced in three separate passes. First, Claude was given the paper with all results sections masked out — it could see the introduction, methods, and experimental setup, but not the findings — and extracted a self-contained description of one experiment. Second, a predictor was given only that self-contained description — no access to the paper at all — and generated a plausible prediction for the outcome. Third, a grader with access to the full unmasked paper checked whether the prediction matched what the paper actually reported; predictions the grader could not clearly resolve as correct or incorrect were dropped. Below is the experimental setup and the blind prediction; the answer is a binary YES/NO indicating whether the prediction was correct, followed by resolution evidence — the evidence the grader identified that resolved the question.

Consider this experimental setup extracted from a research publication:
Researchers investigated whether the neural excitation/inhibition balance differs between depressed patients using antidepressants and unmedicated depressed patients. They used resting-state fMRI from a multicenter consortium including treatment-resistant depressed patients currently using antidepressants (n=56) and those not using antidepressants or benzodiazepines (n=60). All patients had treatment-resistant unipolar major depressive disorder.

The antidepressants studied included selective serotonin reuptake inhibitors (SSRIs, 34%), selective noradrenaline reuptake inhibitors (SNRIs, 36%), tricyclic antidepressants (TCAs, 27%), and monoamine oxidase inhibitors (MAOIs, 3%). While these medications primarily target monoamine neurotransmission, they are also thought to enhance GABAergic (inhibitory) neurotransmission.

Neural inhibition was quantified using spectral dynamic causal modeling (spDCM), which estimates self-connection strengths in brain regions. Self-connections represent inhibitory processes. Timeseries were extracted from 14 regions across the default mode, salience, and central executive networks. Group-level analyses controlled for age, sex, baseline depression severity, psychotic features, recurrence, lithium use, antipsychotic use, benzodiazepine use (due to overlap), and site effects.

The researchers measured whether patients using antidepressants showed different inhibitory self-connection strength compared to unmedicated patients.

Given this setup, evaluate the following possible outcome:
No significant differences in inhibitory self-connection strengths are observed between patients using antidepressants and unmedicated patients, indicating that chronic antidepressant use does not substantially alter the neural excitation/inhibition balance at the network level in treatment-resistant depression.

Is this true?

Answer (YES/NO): NO